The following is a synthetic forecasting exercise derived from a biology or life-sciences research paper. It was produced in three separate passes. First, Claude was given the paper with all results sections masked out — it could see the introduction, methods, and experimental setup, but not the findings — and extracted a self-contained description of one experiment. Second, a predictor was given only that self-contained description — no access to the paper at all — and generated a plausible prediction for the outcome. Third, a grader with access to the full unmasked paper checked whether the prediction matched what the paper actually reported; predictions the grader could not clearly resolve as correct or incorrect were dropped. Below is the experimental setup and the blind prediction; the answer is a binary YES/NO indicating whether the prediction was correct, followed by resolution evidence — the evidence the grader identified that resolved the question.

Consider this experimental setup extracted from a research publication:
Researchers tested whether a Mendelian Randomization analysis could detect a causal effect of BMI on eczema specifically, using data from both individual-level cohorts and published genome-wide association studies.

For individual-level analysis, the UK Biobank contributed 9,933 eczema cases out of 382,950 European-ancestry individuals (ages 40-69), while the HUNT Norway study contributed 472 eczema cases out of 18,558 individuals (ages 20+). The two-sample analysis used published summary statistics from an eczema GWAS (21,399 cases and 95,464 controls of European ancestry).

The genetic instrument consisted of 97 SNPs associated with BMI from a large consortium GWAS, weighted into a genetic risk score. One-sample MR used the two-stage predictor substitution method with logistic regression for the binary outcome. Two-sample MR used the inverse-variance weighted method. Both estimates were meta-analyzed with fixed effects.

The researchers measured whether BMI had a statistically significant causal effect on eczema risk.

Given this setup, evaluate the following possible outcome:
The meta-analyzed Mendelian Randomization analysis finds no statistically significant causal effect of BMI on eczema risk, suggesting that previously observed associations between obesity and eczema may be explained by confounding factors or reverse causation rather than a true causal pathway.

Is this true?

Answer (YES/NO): NO